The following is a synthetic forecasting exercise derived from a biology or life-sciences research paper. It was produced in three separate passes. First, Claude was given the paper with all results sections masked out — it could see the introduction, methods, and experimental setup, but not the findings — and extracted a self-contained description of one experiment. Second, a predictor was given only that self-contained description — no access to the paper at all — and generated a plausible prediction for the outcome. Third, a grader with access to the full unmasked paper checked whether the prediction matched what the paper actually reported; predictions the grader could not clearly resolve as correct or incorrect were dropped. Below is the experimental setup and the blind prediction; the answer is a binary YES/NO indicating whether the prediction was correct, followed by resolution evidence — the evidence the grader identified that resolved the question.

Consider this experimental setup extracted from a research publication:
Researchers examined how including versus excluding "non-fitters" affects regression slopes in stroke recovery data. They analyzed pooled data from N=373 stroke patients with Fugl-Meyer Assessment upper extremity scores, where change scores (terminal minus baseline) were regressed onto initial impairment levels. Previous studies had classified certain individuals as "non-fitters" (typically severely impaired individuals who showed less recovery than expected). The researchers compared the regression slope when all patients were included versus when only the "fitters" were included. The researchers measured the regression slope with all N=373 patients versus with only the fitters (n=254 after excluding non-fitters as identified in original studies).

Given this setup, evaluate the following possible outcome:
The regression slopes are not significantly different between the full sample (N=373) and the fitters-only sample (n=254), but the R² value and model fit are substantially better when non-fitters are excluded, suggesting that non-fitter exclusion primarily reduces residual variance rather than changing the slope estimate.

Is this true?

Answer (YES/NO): NO